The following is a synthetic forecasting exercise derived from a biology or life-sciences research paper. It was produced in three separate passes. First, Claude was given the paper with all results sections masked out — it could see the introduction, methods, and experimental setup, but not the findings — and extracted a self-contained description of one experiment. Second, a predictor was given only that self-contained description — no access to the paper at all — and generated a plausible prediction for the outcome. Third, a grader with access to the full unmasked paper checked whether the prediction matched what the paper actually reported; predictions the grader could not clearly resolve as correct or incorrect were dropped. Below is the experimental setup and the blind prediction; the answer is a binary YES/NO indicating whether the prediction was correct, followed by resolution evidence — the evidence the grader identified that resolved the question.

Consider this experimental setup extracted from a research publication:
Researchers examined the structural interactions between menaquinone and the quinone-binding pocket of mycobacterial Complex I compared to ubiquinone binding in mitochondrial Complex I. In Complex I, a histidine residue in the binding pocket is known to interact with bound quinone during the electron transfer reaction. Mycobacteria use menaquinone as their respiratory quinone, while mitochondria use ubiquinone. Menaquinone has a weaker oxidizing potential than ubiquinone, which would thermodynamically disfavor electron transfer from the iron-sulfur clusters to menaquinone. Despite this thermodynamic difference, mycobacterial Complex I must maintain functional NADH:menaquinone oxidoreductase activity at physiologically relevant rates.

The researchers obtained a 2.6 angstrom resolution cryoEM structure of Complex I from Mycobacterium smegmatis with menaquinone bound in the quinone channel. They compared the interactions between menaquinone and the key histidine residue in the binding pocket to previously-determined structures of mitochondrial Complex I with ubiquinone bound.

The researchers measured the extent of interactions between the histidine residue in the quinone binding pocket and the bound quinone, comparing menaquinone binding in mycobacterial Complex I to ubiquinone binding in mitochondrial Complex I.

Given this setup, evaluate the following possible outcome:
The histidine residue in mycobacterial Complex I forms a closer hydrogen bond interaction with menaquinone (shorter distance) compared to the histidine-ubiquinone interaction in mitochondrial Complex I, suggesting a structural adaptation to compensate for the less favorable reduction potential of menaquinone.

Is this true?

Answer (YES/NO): NO